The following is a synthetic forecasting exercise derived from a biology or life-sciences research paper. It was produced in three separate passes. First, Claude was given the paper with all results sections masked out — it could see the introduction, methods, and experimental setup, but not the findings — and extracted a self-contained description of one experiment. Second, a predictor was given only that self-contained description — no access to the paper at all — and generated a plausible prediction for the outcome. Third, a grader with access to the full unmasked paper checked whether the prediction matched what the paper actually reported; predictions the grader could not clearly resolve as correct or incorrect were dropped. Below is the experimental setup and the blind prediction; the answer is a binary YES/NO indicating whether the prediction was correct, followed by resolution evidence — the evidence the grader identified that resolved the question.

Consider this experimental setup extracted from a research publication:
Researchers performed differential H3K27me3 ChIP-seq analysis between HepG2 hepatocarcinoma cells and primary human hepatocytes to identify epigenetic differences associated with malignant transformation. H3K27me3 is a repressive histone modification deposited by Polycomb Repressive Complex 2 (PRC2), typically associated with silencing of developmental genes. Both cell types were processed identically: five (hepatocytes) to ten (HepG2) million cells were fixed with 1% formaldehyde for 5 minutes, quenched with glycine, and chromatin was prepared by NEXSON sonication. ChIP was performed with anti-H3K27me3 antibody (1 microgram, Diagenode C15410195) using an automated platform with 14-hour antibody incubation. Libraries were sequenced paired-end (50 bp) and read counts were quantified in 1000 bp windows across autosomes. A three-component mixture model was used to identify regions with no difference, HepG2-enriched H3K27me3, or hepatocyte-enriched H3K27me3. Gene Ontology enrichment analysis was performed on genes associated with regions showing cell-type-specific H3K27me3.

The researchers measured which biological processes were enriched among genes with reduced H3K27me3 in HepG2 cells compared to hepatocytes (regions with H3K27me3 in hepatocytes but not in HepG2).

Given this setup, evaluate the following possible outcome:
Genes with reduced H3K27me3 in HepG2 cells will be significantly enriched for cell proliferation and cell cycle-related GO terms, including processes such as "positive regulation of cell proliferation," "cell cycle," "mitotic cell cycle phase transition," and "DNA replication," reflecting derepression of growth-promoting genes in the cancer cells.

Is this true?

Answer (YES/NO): NO